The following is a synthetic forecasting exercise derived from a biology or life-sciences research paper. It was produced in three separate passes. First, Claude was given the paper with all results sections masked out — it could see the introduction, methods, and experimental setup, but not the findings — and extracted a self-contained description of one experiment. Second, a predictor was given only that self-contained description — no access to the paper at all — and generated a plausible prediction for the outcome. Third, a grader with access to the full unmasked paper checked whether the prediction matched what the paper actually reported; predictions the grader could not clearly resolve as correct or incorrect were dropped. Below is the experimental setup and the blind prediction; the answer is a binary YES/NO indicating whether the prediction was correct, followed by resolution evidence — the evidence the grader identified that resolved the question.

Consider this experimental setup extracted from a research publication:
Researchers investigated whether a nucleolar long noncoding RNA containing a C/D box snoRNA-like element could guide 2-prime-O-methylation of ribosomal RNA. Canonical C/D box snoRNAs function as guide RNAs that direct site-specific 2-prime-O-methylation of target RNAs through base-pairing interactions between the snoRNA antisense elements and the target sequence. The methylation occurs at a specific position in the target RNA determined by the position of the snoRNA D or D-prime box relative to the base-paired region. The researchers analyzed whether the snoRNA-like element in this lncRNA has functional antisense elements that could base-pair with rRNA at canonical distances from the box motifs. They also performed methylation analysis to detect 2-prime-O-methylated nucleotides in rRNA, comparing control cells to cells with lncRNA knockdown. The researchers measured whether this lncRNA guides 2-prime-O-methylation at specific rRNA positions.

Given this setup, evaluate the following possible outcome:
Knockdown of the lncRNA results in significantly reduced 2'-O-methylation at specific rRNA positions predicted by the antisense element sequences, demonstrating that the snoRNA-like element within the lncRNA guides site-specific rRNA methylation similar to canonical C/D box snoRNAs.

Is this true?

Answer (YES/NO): NO